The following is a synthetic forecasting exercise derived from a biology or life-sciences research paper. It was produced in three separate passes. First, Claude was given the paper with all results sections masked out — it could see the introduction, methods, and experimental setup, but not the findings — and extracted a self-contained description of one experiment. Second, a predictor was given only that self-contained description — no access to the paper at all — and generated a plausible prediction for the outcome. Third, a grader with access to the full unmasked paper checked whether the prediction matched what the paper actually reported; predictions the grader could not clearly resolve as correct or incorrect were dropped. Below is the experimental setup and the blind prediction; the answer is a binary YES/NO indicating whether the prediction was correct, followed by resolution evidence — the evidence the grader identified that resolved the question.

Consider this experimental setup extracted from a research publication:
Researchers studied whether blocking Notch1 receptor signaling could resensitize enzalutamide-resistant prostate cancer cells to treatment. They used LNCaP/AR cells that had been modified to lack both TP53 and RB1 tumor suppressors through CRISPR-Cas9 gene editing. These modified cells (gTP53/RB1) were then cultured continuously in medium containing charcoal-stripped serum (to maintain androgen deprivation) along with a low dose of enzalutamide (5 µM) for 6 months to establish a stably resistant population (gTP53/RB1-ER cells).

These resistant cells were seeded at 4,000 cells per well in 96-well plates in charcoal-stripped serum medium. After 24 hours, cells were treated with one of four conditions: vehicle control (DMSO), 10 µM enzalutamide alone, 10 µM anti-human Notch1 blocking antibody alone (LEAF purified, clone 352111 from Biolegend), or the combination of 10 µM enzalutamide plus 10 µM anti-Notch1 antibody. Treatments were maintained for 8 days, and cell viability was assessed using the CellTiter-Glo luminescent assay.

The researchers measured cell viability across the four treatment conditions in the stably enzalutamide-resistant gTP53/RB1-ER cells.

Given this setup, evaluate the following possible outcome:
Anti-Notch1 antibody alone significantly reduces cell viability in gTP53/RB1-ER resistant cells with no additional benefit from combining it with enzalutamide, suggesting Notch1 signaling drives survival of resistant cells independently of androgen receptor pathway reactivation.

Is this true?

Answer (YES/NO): YES